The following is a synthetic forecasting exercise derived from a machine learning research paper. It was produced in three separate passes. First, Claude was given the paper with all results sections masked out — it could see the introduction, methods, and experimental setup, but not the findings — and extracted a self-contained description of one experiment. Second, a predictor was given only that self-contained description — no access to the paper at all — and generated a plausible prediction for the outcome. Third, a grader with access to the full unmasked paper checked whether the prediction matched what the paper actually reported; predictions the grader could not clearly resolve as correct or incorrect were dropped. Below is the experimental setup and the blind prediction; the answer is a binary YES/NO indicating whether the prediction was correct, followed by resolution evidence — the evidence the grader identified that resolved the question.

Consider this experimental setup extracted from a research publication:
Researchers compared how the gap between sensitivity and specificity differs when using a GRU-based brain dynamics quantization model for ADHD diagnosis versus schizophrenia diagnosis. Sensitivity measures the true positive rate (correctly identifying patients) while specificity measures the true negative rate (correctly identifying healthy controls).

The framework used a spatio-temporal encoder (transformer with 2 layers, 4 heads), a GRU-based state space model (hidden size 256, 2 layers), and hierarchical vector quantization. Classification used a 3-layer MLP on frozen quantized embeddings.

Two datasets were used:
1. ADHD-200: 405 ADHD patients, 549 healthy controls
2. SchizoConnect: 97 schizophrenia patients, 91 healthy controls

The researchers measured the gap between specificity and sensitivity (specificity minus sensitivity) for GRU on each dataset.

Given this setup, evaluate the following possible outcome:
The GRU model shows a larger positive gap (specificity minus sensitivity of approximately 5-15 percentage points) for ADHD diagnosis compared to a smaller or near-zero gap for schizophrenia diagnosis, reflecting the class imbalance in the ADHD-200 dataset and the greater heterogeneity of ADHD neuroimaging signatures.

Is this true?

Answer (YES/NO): NO